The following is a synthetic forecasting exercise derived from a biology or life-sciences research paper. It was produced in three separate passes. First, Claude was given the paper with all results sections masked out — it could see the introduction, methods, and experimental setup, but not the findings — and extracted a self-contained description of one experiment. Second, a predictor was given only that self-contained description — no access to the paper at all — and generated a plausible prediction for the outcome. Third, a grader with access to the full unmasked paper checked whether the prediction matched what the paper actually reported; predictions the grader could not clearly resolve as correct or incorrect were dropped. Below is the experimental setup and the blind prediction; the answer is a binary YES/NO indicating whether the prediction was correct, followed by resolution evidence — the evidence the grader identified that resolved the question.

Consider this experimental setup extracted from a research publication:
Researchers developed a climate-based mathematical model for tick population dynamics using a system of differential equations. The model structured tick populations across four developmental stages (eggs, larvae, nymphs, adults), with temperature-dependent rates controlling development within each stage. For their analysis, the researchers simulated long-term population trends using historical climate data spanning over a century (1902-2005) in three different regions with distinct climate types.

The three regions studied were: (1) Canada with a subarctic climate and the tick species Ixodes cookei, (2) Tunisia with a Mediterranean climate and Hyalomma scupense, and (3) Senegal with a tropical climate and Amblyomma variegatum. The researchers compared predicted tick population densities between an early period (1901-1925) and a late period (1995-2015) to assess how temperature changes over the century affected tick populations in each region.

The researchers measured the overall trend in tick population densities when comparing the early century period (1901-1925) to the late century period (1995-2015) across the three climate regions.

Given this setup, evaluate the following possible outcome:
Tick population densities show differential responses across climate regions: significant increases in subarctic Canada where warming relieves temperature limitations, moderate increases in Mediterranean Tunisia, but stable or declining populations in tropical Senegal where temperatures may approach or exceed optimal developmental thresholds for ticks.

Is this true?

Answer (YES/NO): YES